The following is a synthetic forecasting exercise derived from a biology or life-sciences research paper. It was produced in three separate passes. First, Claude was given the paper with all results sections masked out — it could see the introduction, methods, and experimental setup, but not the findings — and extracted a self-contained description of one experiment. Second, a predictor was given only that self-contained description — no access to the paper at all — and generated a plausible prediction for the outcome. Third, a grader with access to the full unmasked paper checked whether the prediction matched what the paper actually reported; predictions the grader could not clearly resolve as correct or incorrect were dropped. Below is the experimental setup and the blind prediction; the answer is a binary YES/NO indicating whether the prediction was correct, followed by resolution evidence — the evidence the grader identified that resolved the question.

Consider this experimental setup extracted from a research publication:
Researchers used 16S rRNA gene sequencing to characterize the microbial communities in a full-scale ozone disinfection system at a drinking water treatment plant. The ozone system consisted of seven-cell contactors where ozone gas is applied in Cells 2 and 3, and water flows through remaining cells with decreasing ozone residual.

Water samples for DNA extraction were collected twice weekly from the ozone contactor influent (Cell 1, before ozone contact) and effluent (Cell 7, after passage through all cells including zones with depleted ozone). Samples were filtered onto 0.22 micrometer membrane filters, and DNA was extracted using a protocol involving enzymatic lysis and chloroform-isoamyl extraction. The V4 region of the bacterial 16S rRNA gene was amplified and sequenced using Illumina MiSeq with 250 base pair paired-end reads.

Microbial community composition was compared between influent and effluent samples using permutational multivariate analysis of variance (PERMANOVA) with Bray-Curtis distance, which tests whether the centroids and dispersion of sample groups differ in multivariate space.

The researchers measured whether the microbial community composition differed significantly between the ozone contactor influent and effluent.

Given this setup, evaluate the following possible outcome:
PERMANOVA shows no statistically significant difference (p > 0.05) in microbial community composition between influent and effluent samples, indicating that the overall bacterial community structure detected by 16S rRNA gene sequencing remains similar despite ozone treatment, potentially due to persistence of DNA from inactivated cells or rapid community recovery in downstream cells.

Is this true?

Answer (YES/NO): NO